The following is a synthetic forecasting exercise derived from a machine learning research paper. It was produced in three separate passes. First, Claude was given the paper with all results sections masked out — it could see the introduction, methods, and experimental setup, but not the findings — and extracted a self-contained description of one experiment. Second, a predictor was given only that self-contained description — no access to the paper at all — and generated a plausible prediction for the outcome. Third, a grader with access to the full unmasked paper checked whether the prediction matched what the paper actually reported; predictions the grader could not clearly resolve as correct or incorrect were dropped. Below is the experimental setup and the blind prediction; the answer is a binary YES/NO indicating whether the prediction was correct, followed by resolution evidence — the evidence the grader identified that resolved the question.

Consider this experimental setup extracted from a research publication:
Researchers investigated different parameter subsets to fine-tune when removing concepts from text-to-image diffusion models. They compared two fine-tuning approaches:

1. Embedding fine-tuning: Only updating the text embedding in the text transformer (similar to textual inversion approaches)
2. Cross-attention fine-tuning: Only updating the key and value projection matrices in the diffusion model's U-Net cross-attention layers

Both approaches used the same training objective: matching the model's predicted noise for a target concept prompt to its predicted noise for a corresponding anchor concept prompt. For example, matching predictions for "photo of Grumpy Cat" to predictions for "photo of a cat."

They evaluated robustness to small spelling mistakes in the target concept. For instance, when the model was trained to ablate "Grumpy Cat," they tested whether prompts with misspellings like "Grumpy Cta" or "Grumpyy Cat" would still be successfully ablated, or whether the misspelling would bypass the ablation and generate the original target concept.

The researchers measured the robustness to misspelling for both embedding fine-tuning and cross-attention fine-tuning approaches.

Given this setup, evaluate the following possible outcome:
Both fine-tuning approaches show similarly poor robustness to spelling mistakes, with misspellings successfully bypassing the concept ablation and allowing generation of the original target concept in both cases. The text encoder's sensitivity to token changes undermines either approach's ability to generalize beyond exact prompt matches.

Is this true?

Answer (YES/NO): NO